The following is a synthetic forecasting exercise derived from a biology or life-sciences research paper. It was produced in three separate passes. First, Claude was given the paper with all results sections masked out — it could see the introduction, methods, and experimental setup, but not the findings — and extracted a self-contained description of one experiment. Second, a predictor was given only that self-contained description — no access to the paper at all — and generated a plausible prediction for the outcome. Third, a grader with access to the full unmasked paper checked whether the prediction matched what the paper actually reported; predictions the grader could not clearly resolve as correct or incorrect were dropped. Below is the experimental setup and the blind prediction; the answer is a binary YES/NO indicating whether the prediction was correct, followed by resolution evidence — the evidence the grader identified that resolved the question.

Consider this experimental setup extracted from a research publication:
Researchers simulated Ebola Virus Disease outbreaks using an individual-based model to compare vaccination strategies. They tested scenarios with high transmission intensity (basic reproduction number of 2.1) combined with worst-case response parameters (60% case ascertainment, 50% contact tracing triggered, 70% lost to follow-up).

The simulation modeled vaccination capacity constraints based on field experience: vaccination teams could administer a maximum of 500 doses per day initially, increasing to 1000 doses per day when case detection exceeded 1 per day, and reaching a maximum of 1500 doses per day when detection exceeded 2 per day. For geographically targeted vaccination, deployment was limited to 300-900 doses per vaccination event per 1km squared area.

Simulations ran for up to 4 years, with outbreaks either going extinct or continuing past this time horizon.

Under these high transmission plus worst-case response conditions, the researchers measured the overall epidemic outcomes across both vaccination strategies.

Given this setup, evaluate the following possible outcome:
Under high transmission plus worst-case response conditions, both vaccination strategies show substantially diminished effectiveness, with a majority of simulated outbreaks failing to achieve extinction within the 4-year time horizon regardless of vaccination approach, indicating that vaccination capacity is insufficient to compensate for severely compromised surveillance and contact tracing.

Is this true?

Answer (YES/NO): YES